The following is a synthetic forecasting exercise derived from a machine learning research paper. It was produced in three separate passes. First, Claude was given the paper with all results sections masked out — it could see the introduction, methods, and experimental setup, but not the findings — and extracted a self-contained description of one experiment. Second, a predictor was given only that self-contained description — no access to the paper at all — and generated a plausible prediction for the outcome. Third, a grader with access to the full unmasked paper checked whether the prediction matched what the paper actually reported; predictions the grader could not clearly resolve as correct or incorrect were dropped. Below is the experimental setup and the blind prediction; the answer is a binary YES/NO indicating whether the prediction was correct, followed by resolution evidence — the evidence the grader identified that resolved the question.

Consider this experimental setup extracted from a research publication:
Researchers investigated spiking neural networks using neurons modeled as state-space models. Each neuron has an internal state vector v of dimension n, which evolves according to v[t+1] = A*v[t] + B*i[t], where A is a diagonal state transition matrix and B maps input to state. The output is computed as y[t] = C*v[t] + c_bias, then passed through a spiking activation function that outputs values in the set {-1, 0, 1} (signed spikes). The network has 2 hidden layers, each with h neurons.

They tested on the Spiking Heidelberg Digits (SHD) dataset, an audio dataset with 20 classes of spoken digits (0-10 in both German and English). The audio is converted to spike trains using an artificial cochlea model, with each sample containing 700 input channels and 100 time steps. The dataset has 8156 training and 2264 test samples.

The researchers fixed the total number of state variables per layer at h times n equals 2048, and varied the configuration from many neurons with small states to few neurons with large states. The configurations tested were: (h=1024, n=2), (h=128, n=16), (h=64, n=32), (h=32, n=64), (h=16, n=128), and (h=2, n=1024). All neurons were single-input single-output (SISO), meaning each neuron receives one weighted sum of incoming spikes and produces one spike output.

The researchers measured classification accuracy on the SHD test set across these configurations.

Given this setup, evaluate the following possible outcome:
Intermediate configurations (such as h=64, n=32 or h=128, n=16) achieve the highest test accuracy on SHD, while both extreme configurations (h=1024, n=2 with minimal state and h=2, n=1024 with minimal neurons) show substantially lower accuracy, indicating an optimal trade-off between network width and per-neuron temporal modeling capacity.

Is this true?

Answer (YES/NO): NO